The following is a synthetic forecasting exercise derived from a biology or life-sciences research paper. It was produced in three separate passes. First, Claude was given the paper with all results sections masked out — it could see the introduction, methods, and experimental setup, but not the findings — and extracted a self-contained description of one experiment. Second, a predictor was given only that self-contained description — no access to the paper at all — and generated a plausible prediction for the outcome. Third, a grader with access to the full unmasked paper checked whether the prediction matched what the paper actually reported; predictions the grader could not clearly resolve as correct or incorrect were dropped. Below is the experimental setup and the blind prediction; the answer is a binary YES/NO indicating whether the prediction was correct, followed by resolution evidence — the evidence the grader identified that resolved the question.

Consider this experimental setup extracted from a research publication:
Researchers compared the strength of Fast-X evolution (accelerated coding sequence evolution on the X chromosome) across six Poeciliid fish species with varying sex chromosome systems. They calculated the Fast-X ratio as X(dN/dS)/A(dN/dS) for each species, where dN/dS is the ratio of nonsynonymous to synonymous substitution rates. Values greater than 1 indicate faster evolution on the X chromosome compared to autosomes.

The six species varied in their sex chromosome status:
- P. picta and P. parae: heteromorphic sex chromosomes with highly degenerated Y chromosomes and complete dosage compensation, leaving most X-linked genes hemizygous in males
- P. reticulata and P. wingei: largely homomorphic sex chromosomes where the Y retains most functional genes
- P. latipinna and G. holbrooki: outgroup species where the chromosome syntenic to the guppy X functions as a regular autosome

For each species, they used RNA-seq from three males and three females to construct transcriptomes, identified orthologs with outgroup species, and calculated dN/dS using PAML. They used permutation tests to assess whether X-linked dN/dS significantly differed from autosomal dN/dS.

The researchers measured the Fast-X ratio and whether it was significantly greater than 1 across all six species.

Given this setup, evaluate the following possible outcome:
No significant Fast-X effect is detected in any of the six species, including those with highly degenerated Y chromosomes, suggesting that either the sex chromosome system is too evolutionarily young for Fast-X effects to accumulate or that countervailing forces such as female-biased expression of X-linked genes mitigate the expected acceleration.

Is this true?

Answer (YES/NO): NO